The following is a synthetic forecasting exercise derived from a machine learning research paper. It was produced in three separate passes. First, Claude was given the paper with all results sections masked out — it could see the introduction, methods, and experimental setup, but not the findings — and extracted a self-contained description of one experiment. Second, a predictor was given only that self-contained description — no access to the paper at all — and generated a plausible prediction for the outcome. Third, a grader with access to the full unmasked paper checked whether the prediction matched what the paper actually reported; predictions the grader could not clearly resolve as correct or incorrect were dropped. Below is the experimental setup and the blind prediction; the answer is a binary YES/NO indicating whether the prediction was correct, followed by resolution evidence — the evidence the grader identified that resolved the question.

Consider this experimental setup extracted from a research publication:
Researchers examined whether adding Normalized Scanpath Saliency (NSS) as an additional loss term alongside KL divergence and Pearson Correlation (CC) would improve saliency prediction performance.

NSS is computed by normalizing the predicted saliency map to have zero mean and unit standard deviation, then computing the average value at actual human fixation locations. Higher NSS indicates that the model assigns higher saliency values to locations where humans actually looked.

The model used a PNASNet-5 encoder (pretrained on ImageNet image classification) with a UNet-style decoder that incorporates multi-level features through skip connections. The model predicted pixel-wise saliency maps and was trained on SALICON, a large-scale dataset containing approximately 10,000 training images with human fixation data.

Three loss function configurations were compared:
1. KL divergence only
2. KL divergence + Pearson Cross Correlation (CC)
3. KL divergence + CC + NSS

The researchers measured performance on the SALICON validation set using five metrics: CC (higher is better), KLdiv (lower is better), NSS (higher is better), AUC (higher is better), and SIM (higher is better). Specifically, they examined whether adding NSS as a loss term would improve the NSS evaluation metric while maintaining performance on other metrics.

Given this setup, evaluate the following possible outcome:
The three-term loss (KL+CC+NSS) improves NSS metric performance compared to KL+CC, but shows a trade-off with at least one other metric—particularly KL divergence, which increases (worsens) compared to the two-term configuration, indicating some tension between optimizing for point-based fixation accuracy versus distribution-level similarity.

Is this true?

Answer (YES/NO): YES